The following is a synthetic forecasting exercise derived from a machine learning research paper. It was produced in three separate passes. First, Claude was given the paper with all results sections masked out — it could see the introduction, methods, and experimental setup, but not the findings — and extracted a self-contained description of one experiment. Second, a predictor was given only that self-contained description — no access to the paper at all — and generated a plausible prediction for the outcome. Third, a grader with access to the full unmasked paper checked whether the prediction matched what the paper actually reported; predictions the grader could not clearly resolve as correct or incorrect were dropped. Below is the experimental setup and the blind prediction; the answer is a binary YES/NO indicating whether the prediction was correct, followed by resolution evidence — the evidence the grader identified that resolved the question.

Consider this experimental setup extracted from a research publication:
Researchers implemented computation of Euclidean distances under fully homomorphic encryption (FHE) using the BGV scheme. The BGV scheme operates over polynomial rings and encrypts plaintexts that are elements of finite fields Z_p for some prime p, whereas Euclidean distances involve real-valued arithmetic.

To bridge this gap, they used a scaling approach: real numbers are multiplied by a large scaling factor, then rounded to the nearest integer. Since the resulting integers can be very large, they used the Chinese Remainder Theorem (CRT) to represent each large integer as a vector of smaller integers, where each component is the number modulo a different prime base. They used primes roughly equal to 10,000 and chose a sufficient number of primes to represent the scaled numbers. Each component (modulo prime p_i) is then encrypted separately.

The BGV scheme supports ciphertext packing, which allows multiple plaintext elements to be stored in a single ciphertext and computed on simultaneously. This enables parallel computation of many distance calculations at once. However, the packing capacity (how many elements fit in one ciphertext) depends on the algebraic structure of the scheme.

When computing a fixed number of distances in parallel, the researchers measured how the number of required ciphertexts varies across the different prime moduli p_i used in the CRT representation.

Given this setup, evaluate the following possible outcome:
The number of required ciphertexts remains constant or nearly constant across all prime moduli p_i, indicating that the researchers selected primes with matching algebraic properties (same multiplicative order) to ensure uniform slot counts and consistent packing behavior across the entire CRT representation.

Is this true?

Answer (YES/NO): NO